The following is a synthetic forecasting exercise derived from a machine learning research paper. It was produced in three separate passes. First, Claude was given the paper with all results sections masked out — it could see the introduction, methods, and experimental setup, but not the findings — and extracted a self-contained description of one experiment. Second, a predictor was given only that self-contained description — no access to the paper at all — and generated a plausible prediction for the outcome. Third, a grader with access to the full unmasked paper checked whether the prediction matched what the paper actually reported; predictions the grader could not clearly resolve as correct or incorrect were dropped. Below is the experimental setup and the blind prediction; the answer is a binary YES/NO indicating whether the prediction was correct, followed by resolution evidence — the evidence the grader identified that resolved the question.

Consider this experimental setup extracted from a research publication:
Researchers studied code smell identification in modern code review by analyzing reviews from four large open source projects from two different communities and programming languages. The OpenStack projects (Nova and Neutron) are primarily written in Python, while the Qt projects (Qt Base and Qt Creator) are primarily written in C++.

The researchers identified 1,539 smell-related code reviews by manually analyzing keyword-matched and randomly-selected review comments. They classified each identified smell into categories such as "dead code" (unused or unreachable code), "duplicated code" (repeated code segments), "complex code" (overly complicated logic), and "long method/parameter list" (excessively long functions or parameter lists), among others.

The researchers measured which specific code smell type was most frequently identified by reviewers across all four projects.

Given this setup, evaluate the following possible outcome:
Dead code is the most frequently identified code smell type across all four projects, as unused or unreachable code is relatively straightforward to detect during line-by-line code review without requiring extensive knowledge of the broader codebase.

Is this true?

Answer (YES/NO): NO